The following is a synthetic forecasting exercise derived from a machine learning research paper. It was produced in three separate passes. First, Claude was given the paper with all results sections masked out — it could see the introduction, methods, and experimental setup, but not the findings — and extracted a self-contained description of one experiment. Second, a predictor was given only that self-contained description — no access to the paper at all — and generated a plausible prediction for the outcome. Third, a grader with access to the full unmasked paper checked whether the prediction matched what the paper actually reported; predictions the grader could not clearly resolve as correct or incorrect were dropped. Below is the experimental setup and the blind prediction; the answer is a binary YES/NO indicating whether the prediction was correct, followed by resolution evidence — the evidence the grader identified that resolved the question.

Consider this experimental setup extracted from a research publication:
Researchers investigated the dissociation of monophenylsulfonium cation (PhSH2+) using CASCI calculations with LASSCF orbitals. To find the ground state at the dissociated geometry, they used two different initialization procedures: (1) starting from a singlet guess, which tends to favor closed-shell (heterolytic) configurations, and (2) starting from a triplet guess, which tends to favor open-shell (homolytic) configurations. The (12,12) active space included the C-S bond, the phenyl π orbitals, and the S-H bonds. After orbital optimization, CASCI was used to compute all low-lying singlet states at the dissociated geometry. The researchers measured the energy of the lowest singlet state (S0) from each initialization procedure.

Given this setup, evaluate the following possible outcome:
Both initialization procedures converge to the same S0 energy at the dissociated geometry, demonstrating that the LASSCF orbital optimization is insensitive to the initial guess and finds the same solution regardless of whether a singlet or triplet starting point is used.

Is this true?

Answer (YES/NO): NO